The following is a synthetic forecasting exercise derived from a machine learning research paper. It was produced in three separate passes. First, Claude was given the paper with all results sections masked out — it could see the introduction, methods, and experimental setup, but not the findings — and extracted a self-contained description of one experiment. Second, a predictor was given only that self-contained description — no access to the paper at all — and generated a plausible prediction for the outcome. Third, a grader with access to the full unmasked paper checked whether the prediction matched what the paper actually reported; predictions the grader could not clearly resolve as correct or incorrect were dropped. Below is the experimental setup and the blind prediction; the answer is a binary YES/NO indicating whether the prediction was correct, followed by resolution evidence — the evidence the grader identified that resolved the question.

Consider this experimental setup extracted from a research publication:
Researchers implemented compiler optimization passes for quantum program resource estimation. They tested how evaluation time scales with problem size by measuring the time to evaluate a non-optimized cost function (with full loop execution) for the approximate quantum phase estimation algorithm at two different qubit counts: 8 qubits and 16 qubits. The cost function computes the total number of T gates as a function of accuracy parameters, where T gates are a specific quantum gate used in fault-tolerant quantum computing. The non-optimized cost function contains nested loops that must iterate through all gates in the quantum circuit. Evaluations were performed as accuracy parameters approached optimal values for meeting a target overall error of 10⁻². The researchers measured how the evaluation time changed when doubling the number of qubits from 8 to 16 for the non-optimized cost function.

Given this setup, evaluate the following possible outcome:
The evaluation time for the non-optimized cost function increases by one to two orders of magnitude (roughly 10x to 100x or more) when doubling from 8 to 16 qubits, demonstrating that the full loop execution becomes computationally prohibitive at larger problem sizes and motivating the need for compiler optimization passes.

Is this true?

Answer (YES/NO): NO